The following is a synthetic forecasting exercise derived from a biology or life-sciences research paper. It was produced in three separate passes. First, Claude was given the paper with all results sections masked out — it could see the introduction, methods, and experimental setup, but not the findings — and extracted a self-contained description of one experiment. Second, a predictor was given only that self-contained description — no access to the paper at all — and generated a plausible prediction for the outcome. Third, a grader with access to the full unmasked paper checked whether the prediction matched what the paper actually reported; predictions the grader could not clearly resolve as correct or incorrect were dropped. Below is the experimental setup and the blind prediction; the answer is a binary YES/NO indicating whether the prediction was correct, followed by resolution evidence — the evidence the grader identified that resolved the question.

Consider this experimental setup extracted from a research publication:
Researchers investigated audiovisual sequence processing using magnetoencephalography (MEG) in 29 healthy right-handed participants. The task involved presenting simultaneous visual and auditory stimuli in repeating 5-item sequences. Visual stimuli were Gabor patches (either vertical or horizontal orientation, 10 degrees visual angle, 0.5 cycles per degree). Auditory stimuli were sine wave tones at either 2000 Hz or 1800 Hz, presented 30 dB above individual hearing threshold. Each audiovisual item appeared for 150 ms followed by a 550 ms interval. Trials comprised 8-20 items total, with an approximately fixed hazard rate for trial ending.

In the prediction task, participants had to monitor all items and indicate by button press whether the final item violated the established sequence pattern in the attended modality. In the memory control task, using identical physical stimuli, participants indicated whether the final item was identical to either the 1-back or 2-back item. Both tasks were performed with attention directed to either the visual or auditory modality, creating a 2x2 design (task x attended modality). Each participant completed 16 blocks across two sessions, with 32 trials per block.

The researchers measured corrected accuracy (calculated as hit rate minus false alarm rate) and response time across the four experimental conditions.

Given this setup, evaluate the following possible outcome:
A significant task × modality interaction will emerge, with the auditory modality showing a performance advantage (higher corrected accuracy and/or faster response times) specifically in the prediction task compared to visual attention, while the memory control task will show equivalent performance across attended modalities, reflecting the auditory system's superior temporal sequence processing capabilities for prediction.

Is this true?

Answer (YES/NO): NO